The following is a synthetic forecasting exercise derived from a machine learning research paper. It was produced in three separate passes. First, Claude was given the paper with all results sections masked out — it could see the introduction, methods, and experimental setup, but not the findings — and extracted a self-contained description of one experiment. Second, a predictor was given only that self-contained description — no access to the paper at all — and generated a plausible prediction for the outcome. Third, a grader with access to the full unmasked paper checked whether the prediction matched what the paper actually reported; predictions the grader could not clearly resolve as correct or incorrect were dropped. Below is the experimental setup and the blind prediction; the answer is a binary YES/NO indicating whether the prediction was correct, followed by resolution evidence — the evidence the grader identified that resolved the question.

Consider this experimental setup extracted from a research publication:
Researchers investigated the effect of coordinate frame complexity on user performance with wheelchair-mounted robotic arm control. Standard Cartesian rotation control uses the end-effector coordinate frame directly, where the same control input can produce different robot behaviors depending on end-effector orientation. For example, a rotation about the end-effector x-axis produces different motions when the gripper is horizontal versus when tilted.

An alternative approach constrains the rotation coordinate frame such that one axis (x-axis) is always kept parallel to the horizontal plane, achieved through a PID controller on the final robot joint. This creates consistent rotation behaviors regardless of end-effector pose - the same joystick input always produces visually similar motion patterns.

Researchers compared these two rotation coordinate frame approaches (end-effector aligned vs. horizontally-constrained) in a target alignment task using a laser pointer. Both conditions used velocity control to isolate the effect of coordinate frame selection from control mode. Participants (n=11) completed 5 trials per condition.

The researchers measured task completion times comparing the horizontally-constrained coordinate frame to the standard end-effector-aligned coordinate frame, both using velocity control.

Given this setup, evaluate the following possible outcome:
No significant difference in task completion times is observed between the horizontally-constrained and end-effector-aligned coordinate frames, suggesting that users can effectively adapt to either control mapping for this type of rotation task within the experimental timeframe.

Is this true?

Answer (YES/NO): NO